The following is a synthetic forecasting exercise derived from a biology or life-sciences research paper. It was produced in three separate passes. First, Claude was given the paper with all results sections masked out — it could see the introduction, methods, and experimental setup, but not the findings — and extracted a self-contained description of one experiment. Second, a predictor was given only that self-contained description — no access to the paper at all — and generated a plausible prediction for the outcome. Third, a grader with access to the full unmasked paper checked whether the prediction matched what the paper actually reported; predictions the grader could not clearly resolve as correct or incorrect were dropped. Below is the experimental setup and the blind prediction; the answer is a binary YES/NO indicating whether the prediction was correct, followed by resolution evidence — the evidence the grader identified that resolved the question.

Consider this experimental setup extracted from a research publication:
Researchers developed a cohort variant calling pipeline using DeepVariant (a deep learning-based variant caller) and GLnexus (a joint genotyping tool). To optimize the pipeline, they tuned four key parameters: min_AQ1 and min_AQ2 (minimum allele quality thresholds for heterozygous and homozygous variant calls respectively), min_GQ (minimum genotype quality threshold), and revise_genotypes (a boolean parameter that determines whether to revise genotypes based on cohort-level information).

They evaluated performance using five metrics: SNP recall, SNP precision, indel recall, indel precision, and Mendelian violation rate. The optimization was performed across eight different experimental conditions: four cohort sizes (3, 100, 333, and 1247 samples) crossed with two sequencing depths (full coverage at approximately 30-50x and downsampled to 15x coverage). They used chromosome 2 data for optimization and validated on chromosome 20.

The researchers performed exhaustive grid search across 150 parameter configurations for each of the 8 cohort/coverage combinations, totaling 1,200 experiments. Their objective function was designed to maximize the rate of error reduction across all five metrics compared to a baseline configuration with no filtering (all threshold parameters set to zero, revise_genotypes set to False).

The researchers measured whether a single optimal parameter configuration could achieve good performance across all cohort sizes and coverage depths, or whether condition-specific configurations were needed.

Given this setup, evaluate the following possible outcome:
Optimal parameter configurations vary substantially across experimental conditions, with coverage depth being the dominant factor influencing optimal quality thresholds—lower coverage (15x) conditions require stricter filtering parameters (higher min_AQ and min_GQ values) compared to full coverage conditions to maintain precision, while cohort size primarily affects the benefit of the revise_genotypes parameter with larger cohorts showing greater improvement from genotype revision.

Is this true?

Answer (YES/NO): NO